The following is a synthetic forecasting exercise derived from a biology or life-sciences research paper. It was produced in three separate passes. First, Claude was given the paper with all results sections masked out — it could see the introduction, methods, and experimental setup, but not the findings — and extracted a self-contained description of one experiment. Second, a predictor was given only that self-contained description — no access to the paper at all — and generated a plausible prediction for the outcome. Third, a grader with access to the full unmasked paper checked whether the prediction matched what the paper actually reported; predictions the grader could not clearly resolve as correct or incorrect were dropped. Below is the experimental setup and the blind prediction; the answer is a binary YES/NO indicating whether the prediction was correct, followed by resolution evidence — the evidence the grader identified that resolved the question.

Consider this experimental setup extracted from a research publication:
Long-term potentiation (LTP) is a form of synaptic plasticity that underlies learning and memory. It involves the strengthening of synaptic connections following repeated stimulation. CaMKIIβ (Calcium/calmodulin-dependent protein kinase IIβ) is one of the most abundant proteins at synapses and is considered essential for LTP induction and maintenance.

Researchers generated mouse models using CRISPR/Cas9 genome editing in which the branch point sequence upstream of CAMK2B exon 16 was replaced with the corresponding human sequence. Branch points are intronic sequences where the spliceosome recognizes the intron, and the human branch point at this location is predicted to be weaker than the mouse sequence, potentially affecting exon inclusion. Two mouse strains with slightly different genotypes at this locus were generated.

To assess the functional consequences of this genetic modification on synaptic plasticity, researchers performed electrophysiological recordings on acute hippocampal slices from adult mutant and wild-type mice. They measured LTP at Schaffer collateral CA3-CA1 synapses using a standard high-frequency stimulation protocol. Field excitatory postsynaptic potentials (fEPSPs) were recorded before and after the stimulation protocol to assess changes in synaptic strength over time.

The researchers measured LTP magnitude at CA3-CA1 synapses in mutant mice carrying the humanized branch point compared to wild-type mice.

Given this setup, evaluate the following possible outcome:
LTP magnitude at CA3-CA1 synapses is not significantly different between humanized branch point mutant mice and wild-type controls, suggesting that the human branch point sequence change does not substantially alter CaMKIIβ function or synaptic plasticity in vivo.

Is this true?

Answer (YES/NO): NO